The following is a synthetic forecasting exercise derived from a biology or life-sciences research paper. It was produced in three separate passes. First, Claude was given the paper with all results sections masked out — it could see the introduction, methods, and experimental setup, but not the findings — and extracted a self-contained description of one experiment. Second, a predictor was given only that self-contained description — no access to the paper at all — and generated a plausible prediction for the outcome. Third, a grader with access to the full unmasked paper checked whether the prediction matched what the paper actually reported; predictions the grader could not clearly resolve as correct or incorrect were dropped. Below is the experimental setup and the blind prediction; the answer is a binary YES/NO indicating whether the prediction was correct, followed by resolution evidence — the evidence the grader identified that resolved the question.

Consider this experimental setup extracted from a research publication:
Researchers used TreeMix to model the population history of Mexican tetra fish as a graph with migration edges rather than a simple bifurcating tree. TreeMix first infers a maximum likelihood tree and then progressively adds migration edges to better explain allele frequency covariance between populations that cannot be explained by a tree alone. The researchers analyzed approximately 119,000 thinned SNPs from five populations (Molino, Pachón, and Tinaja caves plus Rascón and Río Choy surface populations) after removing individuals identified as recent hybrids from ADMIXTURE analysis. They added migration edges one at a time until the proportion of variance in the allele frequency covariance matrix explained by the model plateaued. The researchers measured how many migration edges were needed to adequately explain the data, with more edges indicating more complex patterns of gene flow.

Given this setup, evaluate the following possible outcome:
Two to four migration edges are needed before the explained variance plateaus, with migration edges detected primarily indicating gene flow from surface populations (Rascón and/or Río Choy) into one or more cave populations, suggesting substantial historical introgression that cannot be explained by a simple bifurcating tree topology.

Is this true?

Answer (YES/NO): NO